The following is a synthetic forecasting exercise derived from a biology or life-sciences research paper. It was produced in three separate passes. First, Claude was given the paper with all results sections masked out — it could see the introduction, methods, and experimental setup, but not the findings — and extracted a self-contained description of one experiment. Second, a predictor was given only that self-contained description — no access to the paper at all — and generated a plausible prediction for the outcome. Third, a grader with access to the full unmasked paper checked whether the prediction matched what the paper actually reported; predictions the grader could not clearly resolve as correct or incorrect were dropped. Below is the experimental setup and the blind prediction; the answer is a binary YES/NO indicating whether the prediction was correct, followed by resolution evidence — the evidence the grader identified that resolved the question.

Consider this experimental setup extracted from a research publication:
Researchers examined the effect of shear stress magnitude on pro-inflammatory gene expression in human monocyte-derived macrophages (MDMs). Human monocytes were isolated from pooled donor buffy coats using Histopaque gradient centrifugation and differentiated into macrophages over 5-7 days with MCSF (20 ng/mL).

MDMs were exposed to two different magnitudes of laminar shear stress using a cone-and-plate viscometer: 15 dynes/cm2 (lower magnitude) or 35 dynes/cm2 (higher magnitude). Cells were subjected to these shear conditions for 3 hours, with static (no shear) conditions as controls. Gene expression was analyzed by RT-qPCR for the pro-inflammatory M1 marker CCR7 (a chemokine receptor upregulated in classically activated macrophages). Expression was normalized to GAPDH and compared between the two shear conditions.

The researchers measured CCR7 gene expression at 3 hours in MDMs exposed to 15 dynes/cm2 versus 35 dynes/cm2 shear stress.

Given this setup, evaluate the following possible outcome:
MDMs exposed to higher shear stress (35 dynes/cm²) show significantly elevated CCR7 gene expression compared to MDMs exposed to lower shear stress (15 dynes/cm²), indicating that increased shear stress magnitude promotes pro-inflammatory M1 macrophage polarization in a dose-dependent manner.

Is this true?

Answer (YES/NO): NO